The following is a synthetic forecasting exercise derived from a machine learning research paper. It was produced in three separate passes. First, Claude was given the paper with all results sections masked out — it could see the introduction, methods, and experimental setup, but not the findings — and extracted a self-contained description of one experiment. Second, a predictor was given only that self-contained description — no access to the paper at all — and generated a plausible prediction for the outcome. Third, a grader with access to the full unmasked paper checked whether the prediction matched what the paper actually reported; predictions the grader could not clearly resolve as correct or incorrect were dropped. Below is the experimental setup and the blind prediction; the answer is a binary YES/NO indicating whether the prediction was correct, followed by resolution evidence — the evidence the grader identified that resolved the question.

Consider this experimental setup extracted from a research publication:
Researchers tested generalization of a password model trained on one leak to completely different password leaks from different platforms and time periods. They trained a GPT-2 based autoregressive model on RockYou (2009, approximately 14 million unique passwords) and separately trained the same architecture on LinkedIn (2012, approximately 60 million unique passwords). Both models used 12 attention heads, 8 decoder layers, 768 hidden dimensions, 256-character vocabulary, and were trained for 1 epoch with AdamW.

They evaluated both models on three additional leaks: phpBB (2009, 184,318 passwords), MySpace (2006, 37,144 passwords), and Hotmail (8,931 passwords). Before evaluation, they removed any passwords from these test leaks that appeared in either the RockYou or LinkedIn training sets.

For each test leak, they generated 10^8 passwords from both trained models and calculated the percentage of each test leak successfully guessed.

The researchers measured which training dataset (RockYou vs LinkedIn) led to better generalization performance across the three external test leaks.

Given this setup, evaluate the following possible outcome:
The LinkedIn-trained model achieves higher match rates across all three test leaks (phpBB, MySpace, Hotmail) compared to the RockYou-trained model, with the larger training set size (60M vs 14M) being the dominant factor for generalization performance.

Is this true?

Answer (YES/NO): NO